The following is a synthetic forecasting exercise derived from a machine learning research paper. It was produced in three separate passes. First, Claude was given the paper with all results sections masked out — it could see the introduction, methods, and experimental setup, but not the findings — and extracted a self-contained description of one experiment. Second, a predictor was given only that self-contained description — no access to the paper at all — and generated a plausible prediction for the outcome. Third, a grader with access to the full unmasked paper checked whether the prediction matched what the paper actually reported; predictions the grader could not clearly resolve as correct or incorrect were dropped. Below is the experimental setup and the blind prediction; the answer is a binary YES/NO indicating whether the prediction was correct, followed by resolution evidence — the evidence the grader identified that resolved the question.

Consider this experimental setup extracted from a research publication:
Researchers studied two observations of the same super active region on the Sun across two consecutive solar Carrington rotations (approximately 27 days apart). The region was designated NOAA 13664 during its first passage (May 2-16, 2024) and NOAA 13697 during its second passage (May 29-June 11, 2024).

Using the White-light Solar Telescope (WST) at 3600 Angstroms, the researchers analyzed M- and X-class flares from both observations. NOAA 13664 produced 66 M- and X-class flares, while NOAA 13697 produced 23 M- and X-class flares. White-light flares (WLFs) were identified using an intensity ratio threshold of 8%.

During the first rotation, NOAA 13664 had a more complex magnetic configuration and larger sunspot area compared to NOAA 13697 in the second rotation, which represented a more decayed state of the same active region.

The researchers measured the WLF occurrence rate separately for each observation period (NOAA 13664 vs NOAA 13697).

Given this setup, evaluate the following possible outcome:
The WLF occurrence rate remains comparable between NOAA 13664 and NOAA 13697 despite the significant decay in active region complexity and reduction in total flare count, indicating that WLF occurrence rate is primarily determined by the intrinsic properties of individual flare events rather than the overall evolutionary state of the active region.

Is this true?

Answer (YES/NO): NO